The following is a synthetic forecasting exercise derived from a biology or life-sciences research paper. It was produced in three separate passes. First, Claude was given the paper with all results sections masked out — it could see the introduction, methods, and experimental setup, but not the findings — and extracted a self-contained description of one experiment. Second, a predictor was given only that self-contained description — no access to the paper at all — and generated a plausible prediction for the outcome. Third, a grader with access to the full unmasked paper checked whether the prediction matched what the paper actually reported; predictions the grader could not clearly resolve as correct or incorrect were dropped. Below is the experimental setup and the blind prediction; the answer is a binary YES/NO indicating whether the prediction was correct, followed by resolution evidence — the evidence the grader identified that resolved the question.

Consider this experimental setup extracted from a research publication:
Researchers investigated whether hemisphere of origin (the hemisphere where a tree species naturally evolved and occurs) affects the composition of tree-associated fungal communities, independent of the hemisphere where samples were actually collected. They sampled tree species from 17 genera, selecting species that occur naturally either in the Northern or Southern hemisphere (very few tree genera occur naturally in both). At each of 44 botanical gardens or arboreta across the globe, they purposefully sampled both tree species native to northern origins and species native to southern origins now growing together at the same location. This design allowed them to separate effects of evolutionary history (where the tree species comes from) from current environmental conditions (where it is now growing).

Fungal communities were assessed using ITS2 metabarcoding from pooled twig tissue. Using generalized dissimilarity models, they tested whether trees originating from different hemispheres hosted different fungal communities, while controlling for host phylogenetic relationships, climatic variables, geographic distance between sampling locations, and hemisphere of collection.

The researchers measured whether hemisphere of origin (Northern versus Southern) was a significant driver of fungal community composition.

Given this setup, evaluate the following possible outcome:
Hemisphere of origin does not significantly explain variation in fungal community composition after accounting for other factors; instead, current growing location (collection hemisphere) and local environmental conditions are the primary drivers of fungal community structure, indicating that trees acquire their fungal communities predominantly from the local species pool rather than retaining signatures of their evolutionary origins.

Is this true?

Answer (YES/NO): NO